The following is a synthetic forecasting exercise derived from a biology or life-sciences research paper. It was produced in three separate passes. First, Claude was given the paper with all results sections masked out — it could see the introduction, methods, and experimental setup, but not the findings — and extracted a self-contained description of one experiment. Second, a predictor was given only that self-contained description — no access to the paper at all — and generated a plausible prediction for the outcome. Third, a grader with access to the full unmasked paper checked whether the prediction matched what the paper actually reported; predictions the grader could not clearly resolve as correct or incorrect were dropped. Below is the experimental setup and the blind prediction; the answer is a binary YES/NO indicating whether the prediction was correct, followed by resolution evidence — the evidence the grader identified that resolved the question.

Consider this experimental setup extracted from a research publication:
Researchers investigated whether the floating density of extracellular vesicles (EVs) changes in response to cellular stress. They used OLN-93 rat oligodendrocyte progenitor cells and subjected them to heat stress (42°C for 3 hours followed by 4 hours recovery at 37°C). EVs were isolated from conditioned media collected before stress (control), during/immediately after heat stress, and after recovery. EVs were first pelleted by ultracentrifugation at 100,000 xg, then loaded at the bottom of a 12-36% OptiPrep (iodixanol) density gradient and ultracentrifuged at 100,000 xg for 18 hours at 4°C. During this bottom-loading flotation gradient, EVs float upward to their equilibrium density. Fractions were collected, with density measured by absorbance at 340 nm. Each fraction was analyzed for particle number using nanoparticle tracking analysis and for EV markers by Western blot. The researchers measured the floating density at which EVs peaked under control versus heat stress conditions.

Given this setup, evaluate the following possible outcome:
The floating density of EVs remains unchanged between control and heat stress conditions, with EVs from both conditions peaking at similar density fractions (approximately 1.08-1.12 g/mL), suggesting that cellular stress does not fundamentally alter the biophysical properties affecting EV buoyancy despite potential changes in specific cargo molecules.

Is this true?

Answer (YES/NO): NO